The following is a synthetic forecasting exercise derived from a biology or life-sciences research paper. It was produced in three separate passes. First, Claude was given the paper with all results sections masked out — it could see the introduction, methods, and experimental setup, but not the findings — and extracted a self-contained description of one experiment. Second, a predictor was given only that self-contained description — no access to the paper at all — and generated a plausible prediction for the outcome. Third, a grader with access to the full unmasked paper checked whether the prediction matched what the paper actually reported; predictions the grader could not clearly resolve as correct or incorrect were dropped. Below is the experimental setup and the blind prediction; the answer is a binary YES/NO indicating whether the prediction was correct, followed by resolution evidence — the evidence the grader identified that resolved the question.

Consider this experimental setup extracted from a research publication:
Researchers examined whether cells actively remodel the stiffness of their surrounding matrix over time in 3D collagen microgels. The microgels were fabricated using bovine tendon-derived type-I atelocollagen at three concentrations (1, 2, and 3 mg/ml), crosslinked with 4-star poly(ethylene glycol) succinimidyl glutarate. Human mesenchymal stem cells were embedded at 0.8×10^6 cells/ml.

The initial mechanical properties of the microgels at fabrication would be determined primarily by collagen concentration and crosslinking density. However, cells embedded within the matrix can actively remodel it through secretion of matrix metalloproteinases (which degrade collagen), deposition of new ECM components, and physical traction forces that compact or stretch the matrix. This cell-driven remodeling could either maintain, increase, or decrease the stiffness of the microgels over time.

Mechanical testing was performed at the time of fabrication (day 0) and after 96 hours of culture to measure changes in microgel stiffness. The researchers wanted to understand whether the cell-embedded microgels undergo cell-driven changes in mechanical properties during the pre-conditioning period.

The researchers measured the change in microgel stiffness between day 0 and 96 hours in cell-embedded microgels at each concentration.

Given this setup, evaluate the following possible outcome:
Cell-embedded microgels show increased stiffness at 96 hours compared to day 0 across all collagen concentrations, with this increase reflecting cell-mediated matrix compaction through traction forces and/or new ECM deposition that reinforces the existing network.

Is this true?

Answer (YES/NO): YES